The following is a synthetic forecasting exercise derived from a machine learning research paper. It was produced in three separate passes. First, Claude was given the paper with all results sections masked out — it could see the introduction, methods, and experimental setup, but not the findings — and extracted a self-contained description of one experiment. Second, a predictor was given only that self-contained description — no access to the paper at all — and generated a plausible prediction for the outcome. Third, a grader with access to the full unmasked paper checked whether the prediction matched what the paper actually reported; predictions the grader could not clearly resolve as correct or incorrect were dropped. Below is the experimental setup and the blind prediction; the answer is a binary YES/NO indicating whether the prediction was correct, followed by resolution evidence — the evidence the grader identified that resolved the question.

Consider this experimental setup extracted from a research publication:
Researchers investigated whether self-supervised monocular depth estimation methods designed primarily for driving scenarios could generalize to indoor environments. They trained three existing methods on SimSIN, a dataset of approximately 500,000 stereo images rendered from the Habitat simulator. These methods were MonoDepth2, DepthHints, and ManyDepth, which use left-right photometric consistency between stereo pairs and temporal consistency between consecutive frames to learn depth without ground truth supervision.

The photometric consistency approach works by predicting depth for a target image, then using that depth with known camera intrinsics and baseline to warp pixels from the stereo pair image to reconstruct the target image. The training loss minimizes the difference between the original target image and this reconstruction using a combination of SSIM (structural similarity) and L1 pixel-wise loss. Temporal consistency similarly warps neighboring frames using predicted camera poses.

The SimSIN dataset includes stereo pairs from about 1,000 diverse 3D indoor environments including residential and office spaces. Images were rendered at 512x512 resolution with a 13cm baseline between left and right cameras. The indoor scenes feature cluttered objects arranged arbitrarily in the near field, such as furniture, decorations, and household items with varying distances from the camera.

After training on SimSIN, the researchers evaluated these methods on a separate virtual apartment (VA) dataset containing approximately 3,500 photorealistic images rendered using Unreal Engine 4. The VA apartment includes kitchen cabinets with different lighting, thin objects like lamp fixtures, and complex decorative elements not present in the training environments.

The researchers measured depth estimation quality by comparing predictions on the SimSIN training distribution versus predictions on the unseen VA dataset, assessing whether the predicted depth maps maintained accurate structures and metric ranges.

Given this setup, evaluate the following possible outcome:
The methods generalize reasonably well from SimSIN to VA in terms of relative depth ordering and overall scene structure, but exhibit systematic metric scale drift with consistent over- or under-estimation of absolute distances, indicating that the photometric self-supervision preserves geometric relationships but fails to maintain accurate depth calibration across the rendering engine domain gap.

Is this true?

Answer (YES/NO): NO